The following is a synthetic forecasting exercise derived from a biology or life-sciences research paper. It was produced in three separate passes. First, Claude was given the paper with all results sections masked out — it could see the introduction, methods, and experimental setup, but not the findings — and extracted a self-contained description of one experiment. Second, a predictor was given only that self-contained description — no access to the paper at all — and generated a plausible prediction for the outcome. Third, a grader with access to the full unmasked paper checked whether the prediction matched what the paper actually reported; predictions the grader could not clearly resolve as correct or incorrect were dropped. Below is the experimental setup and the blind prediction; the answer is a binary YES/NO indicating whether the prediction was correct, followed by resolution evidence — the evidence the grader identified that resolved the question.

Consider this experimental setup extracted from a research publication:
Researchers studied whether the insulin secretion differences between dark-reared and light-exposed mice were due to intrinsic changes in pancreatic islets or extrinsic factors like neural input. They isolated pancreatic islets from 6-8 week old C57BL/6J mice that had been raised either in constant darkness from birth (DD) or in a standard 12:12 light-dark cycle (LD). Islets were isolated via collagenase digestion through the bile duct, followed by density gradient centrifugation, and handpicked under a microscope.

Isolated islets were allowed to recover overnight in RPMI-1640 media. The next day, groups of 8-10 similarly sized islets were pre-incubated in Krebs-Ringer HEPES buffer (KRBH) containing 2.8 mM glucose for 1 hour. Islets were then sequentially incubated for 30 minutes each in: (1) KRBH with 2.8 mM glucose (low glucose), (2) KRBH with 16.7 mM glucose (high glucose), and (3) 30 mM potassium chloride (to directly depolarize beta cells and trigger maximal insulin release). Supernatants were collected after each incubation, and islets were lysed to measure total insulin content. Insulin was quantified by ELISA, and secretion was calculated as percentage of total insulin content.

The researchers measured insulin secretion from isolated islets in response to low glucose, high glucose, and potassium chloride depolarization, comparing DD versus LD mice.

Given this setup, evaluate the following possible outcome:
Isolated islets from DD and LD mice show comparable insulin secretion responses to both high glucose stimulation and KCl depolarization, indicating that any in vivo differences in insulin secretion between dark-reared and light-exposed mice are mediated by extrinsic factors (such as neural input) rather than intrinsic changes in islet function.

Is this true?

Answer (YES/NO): YES